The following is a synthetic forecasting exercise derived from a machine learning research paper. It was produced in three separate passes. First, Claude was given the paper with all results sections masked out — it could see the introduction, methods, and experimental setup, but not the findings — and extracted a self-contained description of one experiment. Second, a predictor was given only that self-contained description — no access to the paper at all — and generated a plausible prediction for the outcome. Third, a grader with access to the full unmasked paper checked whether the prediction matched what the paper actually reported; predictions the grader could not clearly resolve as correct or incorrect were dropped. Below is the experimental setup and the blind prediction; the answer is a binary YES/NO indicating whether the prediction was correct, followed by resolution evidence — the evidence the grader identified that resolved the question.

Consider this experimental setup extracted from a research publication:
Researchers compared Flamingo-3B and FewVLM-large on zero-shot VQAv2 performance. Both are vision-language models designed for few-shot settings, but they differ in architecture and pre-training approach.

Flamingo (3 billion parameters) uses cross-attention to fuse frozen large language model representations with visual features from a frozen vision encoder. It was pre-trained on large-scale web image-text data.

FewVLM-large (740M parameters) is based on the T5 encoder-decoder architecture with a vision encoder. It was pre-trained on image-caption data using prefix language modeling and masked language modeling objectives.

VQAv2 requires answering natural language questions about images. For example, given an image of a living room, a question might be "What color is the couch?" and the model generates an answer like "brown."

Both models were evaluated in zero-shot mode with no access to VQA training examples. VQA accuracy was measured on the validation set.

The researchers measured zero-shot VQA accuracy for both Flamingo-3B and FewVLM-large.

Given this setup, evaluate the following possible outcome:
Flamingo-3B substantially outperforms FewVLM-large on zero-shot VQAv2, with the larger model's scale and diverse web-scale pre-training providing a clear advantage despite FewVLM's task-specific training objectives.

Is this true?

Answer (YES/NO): NO